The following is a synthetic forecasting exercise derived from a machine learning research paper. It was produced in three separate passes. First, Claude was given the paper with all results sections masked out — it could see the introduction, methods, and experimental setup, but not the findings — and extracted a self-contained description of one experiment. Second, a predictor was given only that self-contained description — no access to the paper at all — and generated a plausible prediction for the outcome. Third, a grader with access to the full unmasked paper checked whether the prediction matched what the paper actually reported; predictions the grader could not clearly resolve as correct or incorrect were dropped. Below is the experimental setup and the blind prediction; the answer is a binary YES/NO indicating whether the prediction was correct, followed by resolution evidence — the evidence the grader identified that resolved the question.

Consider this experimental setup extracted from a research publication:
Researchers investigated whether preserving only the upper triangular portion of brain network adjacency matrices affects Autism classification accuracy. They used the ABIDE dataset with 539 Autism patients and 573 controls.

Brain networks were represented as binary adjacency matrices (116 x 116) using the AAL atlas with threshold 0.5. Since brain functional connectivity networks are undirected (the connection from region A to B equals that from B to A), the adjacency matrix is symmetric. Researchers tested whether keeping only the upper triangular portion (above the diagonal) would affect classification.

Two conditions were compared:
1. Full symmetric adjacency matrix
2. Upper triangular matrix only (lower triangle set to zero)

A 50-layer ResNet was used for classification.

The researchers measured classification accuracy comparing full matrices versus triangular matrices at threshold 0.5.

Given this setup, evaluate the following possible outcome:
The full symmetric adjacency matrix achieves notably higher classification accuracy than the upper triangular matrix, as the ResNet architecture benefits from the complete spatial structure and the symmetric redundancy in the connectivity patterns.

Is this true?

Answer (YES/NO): NO